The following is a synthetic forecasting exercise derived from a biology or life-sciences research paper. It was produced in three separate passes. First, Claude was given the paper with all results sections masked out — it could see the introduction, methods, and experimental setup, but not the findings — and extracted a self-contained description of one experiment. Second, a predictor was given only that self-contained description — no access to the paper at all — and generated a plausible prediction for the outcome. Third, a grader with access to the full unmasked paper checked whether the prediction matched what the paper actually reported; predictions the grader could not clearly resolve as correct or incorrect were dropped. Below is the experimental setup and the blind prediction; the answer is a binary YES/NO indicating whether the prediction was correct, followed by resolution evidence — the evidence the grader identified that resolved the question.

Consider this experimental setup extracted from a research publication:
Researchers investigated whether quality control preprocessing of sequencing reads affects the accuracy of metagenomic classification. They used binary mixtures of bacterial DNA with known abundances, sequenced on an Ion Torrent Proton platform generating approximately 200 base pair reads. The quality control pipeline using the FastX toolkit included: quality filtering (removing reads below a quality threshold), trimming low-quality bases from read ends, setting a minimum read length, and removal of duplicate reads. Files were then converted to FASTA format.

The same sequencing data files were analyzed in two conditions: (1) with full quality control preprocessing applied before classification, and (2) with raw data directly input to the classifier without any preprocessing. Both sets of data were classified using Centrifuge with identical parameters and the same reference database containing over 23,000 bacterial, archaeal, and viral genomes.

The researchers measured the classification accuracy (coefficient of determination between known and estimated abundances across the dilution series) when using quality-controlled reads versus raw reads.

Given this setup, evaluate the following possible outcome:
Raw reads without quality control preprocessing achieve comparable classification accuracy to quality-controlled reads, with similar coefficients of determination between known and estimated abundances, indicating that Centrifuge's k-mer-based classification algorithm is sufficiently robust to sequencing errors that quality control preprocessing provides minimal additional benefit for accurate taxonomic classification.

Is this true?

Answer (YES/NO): YES